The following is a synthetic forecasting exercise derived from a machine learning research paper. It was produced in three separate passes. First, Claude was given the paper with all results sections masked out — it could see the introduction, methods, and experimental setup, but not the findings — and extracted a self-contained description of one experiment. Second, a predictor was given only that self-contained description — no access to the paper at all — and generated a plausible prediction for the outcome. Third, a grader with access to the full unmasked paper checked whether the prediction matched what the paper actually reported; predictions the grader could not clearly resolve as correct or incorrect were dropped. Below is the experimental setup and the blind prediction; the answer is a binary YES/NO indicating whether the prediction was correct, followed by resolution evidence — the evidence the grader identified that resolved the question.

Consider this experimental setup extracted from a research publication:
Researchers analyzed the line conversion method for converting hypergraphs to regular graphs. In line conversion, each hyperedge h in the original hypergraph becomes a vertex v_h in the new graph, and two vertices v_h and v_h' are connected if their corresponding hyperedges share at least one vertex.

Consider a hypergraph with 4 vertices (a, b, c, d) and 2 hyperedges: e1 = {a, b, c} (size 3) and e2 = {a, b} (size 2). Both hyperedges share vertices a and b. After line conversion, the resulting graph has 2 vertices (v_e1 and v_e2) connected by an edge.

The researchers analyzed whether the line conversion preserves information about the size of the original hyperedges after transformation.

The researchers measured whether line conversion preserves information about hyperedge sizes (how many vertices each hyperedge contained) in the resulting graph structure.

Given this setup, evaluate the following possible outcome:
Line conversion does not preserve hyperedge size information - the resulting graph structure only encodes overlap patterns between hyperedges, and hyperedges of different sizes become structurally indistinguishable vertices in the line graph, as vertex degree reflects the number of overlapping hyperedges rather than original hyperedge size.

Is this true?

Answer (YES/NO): YES